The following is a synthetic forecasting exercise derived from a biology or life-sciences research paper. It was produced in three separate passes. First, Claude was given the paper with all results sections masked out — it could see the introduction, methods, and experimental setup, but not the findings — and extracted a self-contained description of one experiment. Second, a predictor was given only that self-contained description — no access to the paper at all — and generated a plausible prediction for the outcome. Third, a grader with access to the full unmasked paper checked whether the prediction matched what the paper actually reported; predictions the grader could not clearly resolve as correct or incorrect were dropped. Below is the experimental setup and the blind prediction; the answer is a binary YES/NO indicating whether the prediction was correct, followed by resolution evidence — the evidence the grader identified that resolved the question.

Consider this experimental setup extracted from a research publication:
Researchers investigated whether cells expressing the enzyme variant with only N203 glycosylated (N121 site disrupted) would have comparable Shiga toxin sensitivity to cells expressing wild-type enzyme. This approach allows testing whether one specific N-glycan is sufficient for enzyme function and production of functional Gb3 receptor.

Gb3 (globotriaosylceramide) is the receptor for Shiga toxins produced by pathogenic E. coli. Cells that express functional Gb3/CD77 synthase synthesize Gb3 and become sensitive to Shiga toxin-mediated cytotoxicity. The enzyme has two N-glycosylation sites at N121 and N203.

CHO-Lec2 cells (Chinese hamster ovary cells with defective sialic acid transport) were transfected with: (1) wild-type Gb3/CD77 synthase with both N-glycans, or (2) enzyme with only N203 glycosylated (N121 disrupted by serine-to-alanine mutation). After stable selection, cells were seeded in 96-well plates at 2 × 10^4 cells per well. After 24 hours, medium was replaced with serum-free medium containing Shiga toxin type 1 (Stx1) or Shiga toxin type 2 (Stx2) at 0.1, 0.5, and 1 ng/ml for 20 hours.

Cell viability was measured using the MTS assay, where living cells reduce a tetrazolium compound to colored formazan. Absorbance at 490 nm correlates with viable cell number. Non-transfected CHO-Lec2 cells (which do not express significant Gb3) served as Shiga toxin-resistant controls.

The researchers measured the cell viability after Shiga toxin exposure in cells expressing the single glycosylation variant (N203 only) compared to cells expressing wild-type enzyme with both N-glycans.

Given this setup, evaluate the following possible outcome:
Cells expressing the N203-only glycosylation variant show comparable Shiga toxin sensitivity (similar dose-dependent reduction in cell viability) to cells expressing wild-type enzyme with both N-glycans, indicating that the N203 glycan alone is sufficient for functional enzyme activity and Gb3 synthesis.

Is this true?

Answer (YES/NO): YES